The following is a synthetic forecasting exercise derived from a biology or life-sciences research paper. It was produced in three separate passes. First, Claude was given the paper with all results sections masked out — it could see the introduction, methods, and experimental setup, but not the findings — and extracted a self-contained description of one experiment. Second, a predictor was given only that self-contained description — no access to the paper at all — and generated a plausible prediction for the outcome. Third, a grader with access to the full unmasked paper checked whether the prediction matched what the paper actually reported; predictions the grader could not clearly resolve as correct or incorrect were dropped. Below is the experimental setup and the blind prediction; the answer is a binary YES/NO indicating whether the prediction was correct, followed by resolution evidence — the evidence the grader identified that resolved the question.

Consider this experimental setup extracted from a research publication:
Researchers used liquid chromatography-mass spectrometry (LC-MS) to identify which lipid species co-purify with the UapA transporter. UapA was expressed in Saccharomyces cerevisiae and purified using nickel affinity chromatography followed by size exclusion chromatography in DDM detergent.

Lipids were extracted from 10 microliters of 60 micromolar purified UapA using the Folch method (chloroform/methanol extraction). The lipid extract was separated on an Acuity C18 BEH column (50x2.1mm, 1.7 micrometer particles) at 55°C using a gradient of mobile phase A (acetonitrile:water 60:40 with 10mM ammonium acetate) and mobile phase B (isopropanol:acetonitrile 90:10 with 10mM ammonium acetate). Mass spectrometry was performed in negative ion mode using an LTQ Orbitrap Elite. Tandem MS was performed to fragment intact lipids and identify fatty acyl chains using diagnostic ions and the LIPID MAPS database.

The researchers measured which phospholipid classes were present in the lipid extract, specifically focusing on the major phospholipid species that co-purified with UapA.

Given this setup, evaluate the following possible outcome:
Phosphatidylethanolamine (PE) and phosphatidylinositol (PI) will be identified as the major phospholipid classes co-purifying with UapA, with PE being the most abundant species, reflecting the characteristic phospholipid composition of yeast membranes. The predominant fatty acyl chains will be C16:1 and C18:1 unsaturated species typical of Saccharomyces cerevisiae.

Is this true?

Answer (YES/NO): NO